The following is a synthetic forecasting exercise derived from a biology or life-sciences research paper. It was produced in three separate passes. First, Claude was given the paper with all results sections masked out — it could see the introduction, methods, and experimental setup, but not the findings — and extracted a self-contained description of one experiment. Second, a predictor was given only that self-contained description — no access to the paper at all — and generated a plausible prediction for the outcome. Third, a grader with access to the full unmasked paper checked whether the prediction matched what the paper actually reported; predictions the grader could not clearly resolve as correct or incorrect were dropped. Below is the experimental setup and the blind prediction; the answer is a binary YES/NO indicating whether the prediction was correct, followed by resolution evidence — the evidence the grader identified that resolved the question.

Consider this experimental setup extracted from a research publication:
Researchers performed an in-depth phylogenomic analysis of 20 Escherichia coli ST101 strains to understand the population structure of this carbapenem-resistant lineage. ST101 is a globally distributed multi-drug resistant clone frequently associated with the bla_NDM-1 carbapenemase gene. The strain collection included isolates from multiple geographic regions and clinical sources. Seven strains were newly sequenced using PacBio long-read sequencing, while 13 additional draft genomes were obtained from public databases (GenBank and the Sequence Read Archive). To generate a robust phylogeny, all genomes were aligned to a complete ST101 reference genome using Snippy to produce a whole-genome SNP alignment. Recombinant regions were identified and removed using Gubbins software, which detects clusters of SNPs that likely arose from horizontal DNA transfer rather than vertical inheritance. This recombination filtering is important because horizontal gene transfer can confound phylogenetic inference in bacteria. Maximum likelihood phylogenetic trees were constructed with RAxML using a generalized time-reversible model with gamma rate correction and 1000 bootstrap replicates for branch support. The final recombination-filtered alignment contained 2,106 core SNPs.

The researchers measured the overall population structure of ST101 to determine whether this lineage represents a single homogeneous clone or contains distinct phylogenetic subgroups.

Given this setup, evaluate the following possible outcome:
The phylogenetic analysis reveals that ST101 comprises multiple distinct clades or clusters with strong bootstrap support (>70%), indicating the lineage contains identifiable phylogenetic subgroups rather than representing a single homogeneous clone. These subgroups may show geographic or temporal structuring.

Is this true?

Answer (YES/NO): YES